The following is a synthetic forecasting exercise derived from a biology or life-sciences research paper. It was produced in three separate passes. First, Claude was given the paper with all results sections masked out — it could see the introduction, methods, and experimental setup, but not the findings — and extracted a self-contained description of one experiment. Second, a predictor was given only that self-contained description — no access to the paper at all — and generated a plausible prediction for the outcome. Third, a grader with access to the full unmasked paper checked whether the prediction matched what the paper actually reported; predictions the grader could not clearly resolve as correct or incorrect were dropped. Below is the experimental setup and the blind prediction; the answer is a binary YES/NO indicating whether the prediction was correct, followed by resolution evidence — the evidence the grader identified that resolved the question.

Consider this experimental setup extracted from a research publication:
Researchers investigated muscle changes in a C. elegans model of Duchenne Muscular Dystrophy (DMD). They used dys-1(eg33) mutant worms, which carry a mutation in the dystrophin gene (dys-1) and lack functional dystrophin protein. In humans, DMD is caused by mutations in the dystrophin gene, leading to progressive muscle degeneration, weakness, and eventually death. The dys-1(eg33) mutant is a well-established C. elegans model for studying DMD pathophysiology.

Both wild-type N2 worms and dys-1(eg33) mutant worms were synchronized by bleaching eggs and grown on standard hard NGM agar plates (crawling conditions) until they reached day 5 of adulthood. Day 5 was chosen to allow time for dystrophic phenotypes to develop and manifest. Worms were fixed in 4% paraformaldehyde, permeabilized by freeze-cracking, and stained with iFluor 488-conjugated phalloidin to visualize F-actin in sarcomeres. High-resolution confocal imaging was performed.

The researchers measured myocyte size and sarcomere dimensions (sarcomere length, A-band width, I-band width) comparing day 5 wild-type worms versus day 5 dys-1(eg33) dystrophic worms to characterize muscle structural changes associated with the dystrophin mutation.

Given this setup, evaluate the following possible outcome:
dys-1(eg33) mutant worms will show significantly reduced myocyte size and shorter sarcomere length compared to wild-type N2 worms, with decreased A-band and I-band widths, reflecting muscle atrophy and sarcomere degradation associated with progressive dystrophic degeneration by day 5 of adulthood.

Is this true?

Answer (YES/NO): NO